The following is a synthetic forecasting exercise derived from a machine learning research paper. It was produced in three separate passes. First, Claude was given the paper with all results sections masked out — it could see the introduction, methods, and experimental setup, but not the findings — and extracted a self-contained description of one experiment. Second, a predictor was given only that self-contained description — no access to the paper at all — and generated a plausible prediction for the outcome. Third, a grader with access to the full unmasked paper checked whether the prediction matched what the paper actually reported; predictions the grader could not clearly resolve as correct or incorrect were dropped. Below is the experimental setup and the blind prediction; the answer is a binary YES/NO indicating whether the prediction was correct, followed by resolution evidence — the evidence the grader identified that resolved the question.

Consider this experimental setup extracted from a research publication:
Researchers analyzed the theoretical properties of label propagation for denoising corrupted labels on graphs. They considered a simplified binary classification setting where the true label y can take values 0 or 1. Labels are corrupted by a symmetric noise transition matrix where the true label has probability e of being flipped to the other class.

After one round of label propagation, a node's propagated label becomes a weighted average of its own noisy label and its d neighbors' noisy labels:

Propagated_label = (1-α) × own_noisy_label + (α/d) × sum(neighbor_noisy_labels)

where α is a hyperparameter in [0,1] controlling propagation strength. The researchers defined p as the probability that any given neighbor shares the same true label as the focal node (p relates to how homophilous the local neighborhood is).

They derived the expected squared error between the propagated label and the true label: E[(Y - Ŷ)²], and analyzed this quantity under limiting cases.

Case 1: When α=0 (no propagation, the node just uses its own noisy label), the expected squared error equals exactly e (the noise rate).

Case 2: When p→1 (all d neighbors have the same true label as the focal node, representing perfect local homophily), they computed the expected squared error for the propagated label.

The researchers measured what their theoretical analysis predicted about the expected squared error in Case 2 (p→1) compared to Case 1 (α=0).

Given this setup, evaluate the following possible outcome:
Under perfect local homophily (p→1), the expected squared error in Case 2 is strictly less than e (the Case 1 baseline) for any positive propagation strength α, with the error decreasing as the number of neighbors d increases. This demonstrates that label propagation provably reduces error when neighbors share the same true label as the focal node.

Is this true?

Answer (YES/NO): NO